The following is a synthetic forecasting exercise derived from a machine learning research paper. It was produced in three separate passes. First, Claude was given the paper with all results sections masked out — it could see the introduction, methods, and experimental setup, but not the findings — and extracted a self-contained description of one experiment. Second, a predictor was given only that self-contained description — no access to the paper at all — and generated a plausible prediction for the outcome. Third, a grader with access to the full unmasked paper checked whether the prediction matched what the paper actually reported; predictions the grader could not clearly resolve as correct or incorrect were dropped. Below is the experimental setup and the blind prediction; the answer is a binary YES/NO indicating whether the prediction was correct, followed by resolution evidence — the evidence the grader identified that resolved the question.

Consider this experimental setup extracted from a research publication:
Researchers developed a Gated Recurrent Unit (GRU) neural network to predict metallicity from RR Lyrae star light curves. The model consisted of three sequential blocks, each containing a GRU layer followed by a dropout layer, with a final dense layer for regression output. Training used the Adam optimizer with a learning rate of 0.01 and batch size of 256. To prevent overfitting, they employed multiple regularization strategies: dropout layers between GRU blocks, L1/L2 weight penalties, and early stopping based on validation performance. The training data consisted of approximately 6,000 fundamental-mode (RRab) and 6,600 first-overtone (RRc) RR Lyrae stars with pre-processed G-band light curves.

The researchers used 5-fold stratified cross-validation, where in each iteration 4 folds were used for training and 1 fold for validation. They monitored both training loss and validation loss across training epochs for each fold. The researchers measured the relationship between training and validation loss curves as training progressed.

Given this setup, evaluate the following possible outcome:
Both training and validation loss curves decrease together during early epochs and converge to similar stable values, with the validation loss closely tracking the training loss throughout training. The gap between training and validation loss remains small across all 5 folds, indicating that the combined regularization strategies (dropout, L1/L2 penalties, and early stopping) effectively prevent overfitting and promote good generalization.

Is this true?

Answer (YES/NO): YES